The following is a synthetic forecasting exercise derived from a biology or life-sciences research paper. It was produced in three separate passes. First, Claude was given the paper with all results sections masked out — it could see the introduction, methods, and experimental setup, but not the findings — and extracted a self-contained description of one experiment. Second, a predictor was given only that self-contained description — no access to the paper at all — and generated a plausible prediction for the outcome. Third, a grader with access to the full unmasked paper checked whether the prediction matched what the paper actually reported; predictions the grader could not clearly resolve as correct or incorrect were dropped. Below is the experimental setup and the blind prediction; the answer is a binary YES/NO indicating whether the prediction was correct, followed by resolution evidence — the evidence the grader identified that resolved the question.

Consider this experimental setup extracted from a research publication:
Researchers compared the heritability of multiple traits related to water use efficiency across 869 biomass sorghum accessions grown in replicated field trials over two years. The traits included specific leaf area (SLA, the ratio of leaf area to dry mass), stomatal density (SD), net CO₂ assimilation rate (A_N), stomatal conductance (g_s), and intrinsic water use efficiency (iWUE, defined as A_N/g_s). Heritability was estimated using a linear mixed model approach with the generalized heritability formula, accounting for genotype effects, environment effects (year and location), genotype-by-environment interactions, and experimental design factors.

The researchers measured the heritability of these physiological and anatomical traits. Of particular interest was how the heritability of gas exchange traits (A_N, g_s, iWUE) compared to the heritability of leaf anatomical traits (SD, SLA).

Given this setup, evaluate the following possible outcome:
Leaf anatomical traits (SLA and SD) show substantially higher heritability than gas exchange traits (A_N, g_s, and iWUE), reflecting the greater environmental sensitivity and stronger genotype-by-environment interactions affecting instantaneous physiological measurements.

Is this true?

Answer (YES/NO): YES